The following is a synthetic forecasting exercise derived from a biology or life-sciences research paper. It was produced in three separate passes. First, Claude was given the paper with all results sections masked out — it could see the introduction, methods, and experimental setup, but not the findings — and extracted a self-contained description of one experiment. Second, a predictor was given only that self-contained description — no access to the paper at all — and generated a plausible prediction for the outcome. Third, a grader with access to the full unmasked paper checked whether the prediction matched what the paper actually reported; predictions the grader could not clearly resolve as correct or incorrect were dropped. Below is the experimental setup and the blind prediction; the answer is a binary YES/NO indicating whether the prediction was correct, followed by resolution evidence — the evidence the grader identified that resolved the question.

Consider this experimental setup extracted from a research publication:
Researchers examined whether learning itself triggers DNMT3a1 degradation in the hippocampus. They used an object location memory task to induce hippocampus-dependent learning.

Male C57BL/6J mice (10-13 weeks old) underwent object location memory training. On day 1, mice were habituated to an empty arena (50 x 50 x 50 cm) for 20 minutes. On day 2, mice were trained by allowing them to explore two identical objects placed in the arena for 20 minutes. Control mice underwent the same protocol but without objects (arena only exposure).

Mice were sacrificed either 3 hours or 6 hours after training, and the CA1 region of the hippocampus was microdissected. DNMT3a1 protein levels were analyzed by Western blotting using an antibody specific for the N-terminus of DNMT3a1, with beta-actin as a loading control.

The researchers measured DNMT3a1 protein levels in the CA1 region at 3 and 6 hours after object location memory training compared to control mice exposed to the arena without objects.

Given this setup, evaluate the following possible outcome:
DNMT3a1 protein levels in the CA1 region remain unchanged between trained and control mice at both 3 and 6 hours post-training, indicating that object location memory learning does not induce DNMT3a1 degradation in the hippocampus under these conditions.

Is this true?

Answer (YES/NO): NO